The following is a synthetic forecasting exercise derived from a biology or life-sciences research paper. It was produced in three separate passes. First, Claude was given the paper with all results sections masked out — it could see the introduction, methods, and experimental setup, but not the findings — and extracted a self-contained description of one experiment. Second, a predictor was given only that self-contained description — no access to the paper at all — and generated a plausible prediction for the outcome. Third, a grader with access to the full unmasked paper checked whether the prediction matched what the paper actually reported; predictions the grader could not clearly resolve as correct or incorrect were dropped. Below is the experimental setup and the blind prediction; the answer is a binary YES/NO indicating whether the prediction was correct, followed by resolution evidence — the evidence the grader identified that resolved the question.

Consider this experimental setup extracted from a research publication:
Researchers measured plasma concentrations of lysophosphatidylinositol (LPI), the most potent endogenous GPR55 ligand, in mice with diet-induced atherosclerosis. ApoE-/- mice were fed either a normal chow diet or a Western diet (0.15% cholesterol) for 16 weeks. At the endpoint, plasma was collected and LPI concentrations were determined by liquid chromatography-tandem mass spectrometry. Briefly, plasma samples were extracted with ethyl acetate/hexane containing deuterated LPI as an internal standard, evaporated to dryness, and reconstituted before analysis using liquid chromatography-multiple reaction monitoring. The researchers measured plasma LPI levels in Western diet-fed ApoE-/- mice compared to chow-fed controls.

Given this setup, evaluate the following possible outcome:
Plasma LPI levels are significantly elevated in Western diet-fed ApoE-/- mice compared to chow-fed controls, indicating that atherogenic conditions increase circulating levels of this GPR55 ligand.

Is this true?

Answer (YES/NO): NO